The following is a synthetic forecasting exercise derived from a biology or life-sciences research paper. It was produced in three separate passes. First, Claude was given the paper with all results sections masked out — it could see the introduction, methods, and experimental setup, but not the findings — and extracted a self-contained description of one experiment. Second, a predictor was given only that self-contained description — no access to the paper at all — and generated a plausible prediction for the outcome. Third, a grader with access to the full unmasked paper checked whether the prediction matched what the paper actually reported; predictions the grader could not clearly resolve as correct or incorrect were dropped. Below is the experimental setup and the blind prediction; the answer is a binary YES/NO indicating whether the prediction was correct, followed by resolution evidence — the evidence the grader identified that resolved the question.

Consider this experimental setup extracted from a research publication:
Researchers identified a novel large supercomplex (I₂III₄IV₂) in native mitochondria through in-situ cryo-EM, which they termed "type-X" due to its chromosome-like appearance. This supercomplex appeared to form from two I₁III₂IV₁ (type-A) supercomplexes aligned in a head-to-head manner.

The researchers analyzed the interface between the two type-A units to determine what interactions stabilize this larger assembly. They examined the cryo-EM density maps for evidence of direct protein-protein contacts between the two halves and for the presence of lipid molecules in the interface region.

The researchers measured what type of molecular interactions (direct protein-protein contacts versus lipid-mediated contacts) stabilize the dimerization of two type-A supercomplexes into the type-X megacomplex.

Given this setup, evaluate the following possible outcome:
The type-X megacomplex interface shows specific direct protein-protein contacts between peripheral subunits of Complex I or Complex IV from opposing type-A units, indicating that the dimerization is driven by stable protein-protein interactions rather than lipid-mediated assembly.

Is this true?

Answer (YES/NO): NO